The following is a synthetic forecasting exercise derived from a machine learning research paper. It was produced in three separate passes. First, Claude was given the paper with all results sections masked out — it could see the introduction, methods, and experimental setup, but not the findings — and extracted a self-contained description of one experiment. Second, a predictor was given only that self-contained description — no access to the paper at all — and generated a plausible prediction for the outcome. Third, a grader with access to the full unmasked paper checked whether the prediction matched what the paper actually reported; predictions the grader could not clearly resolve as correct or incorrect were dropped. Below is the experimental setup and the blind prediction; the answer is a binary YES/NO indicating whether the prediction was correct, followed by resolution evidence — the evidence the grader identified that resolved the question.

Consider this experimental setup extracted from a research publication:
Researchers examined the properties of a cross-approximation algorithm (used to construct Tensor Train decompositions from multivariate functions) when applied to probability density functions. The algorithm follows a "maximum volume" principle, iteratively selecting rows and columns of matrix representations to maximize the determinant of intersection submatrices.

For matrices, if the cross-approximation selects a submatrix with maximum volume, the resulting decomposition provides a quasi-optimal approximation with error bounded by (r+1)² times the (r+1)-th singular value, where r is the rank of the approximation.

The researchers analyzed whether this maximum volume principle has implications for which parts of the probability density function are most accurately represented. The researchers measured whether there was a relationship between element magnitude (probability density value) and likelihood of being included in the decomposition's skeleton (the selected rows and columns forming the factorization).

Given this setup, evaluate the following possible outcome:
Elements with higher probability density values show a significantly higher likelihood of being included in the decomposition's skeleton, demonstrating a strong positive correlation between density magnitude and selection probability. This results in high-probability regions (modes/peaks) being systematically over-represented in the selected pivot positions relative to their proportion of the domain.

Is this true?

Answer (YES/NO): YES